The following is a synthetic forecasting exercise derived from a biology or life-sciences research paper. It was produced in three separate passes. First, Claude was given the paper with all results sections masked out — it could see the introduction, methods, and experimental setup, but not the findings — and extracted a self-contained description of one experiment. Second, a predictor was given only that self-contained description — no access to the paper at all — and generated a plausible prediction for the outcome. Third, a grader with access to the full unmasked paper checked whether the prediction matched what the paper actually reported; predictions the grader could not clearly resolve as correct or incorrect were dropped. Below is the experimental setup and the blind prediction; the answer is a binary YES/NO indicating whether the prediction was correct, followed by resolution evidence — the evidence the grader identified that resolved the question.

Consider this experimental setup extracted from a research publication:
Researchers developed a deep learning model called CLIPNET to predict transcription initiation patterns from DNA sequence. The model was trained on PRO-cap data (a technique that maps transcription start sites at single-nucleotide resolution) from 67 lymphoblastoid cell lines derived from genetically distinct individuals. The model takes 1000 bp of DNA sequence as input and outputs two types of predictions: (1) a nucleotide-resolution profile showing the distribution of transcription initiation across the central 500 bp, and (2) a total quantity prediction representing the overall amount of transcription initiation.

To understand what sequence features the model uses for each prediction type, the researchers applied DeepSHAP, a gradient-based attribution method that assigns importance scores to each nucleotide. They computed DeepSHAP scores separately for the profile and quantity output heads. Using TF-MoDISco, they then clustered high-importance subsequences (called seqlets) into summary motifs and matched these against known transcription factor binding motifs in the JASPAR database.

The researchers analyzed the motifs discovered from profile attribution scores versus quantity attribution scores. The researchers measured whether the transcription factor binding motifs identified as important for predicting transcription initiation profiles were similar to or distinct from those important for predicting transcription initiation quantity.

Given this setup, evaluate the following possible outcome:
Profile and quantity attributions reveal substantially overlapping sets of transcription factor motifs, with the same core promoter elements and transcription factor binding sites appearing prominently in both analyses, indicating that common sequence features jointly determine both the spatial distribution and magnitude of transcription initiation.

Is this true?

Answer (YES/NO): NO